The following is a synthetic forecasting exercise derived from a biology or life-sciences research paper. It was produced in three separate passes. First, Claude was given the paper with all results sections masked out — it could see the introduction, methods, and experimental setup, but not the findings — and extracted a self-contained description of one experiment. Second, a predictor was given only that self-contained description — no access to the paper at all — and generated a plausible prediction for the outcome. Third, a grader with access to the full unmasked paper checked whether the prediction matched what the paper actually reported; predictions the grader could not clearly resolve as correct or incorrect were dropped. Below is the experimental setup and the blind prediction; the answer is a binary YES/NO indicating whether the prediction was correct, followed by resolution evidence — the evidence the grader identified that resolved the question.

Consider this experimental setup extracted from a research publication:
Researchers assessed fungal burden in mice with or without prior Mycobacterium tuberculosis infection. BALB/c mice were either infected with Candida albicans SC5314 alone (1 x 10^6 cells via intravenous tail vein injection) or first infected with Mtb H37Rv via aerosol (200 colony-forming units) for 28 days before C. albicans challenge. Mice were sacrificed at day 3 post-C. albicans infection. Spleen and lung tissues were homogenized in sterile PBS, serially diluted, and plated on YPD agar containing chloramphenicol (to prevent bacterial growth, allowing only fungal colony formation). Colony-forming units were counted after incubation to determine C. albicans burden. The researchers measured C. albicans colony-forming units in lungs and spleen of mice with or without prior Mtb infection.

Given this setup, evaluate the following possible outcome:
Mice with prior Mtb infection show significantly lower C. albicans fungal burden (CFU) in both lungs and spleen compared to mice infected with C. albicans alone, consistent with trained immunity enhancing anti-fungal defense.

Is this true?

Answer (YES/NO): NO